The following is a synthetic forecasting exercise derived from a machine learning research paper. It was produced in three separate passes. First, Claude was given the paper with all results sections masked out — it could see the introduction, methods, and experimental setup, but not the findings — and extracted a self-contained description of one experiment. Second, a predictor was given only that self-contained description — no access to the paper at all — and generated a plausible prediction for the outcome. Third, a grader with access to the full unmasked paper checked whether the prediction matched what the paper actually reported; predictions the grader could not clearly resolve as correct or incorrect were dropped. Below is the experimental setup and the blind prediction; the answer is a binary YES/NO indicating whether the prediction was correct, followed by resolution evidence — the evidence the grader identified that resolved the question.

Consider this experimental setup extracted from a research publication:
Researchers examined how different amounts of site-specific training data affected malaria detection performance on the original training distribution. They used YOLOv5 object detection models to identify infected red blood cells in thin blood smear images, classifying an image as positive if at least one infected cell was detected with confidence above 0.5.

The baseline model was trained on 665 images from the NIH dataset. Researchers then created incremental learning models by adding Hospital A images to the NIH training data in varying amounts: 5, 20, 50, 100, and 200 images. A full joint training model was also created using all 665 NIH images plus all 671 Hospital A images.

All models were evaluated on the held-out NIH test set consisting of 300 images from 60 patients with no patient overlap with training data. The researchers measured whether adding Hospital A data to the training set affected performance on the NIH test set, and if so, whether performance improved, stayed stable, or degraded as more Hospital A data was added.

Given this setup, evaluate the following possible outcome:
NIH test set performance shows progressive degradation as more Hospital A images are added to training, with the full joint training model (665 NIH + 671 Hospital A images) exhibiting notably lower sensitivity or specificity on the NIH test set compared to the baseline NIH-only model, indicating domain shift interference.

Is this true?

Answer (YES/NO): NO